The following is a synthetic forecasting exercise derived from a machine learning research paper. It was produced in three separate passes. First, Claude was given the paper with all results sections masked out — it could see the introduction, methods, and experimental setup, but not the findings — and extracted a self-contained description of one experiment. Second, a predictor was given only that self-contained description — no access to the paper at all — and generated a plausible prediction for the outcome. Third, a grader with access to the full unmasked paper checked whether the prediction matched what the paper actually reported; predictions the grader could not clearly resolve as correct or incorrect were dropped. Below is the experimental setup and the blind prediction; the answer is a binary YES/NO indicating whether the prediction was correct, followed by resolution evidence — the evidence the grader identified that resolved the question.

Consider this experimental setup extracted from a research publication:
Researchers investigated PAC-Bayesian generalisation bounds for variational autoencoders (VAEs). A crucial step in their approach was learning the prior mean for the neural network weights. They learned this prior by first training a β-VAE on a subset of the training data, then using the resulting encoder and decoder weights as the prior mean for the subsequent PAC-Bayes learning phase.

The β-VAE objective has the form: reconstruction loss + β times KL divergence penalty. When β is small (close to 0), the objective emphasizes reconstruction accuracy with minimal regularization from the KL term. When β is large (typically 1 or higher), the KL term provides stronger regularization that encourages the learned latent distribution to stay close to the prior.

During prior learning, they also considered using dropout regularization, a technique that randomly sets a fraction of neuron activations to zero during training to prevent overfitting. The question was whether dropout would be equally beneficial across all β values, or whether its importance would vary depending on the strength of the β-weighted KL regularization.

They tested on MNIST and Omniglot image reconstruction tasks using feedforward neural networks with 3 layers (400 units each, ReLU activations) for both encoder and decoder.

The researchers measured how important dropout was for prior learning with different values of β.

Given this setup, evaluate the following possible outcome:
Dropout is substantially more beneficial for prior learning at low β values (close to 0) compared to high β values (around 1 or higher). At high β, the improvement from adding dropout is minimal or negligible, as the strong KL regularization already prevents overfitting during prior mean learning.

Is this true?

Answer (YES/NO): YES